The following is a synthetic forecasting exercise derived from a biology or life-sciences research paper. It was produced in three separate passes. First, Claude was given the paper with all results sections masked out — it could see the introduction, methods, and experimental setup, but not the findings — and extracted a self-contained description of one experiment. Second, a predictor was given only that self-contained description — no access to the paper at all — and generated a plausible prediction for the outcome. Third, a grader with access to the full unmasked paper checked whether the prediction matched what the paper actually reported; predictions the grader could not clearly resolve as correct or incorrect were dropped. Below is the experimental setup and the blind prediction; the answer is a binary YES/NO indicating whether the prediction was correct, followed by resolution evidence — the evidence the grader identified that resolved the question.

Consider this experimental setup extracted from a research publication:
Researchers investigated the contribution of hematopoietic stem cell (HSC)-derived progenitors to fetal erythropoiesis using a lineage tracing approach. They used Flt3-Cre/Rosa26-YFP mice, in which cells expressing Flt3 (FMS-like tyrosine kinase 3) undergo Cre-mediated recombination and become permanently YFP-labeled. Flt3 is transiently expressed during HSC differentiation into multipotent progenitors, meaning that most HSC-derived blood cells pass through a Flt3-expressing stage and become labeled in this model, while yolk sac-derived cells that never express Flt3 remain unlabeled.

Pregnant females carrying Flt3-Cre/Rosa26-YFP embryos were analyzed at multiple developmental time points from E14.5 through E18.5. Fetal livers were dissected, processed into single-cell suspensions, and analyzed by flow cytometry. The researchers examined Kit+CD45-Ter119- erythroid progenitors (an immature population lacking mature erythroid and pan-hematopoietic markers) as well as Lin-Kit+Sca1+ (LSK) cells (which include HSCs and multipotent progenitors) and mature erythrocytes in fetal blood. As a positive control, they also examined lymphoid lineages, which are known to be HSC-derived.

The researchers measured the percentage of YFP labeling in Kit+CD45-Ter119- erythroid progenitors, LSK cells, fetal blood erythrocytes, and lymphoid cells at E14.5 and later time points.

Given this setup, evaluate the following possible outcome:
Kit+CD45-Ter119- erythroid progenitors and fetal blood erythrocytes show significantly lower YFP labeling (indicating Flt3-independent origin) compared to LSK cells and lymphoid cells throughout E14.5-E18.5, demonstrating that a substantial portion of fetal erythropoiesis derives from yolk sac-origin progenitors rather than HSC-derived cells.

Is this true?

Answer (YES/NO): YES